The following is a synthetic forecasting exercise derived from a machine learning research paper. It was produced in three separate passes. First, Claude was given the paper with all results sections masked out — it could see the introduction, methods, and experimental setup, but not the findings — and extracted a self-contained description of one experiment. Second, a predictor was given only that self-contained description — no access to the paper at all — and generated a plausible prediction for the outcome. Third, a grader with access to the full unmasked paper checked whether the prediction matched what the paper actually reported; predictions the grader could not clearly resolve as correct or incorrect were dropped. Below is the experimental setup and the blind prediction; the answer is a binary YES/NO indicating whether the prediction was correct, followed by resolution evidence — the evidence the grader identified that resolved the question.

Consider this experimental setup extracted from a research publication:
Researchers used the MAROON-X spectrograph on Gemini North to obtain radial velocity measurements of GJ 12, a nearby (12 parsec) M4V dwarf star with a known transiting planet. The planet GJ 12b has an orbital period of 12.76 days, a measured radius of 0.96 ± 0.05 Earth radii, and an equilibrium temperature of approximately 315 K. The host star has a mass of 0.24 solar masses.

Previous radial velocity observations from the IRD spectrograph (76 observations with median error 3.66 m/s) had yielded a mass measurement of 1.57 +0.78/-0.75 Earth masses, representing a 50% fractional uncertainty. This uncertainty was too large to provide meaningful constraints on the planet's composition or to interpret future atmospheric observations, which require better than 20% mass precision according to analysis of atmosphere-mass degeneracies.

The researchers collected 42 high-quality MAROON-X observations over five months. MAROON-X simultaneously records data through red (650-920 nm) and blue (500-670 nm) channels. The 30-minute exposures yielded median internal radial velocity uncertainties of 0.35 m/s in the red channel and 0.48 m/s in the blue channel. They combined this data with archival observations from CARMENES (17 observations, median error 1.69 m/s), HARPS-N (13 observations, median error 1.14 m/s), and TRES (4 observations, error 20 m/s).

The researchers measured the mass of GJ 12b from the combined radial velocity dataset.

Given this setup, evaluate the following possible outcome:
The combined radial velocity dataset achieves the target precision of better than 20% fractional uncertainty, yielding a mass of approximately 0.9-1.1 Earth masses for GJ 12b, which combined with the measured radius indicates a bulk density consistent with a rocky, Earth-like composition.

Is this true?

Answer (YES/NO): NO